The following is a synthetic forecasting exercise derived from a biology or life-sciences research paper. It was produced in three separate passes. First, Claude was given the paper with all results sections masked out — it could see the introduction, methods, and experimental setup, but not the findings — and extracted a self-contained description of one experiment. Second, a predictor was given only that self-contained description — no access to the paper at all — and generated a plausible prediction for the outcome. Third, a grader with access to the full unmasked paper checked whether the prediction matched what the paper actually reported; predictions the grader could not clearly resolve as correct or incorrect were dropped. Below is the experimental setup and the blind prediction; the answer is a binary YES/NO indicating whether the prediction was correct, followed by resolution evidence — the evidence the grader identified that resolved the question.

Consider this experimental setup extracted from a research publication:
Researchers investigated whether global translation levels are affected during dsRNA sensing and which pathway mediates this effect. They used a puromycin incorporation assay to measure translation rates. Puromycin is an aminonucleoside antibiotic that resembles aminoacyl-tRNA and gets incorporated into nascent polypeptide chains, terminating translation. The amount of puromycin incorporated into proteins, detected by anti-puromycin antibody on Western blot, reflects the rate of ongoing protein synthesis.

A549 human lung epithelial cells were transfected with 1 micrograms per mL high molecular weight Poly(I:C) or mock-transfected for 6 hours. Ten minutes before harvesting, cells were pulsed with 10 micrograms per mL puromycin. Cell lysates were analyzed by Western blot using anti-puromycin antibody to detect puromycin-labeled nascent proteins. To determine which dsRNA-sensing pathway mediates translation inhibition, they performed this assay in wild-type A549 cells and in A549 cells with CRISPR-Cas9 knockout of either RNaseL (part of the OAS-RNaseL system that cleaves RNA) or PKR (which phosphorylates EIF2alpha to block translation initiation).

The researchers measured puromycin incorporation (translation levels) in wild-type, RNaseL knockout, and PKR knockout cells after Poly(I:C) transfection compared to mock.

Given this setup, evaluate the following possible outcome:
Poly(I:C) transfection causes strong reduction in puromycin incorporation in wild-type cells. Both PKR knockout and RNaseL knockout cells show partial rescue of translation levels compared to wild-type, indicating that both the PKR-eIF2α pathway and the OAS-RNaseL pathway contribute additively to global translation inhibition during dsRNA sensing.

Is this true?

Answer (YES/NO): NO